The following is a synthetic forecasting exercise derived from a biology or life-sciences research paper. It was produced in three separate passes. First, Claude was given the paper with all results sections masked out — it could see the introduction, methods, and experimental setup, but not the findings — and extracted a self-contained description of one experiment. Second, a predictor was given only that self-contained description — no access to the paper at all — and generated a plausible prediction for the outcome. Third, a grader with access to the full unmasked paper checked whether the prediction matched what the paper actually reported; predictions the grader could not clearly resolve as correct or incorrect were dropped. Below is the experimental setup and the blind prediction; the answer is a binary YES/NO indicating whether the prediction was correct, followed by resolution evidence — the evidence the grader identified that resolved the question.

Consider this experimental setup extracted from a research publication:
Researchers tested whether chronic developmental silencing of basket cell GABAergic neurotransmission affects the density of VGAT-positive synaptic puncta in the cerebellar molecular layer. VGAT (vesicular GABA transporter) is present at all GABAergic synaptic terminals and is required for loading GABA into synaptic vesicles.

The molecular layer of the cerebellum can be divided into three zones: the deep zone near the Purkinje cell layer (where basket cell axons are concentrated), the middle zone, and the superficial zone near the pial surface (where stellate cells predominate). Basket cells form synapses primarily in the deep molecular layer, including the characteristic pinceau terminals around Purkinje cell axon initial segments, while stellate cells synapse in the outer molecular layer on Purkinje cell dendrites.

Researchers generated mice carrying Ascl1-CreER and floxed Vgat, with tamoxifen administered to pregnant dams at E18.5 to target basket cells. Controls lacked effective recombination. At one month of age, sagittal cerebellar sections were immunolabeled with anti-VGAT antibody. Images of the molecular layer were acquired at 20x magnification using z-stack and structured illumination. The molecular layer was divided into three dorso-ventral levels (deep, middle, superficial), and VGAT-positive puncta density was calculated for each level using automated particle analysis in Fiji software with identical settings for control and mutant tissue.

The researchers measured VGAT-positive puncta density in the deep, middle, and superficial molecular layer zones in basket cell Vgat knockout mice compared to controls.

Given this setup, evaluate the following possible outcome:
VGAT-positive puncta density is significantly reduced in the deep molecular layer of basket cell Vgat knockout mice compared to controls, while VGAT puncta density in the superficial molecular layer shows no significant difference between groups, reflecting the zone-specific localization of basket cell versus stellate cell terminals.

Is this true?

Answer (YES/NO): YES